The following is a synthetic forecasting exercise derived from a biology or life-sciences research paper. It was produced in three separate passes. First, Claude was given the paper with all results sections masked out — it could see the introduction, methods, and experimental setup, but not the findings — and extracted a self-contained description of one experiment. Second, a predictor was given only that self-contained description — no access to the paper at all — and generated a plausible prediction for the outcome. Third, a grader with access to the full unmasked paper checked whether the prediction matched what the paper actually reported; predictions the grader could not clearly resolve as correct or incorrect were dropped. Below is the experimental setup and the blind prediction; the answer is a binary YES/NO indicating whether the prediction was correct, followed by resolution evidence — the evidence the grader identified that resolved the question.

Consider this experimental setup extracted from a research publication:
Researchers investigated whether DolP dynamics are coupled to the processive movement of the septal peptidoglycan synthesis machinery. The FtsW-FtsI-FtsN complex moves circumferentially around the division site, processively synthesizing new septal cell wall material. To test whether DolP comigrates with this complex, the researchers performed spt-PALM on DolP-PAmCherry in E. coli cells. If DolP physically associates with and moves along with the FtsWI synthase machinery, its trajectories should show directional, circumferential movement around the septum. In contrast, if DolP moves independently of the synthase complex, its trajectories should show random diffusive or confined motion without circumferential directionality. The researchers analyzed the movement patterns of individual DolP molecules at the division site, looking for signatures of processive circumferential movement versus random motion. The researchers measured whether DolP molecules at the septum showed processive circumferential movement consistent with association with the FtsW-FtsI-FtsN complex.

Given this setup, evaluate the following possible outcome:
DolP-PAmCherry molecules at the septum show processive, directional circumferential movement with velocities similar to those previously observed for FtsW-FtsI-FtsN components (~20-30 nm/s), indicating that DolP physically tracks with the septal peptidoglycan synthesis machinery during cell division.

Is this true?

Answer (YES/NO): NO